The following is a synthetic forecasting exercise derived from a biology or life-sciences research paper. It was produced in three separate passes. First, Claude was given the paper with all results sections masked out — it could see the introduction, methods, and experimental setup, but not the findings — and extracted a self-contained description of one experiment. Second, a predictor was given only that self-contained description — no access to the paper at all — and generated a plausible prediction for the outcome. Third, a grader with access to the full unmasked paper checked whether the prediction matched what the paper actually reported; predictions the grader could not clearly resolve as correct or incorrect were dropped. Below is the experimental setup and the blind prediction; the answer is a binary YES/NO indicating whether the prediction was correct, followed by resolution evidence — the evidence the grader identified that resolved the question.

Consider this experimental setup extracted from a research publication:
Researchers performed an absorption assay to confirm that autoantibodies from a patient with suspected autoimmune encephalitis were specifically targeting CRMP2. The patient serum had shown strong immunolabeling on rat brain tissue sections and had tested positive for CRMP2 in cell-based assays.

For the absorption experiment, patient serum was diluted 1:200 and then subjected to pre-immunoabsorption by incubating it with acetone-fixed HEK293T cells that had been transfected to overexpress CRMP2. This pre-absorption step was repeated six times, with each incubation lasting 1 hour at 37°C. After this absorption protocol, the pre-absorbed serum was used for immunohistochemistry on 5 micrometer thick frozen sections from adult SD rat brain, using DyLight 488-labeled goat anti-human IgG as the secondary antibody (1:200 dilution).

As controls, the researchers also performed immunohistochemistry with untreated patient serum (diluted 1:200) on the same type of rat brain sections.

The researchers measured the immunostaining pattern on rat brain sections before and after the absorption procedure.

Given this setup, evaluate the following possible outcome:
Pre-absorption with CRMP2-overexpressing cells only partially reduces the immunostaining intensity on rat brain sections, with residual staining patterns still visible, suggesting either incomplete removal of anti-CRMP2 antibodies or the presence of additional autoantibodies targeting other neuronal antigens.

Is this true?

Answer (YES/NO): NO